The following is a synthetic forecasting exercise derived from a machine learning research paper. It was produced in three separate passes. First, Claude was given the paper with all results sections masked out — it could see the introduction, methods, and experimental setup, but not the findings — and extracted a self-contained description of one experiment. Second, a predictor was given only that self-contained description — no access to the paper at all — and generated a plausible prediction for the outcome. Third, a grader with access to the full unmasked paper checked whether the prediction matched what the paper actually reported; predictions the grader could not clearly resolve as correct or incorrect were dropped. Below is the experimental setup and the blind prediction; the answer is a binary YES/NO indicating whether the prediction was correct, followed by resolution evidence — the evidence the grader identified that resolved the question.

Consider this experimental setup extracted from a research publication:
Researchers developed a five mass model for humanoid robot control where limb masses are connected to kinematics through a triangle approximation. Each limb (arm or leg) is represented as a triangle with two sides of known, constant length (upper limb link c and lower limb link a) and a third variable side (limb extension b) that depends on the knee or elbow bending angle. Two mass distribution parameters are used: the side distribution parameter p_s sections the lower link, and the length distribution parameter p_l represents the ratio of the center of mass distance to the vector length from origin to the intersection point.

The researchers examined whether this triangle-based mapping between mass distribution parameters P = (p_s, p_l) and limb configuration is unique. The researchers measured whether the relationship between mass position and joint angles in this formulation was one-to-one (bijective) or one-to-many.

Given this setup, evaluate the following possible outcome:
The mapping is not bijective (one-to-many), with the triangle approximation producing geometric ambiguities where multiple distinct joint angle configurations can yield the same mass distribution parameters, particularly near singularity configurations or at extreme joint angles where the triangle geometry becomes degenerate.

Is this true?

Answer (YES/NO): NO